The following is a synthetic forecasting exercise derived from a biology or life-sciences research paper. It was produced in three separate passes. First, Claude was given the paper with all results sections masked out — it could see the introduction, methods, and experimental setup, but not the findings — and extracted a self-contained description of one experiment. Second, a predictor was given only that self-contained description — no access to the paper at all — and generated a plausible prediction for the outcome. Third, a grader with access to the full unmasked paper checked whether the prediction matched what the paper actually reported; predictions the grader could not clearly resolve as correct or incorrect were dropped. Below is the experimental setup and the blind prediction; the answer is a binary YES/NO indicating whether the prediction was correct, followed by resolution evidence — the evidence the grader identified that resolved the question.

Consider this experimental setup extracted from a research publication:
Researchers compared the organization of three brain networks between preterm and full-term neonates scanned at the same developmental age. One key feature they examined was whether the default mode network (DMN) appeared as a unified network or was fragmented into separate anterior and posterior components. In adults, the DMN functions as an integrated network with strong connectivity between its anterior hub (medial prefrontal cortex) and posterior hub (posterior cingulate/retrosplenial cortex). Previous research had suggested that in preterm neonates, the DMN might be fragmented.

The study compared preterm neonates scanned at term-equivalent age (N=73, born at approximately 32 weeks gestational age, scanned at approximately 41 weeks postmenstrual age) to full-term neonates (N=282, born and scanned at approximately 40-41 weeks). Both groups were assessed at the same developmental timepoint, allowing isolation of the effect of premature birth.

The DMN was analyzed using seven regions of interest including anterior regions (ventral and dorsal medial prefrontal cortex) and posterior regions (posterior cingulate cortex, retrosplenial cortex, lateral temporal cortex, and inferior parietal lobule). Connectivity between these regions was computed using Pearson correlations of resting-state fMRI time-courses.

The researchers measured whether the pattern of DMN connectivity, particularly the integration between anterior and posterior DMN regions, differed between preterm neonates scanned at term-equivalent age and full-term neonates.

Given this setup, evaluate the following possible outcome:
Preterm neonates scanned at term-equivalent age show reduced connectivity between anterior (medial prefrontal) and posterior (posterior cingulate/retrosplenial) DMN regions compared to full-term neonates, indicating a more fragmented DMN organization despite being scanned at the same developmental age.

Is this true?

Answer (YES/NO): NO